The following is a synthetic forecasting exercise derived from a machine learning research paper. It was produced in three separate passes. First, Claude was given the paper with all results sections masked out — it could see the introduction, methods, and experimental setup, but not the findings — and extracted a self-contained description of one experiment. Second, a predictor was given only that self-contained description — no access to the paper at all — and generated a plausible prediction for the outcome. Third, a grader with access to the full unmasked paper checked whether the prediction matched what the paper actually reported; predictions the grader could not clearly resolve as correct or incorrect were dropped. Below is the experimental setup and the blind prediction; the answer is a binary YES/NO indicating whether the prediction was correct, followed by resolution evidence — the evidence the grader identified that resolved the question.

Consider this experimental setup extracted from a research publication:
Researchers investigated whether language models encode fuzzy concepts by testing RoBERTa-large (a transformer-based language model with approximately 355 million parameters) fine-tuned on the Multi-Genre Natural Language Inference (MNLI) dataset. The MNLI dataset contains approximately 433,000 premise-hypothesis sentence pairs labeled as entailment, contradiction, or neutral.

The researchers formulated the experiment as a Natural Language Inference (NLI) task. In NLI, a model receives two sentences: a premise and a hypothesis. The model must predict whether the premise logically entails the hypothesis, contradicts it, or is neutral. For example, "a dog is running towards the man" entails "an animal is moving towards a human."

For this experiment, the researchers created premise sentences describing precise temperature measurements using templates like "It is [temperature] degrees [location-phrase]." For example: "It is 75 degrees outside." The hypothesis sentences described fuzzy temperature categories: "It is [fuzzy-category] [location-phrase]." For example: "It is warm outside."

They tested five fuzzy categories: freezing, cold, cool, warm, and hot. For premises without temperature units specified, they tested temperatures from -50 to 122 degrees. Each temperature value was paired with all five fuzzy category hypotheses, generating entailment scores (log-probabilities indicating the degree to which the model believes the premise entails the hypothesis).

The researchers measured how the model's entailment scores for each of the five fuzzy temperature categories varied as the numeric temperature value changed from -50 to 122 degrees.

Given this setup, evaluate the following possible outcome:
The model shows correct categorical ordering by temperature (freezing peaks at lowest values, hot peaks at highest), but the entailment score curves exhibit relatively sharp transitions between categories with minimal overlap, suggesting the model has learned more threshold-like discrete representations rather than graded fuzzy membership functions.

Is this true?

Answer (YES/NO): NO